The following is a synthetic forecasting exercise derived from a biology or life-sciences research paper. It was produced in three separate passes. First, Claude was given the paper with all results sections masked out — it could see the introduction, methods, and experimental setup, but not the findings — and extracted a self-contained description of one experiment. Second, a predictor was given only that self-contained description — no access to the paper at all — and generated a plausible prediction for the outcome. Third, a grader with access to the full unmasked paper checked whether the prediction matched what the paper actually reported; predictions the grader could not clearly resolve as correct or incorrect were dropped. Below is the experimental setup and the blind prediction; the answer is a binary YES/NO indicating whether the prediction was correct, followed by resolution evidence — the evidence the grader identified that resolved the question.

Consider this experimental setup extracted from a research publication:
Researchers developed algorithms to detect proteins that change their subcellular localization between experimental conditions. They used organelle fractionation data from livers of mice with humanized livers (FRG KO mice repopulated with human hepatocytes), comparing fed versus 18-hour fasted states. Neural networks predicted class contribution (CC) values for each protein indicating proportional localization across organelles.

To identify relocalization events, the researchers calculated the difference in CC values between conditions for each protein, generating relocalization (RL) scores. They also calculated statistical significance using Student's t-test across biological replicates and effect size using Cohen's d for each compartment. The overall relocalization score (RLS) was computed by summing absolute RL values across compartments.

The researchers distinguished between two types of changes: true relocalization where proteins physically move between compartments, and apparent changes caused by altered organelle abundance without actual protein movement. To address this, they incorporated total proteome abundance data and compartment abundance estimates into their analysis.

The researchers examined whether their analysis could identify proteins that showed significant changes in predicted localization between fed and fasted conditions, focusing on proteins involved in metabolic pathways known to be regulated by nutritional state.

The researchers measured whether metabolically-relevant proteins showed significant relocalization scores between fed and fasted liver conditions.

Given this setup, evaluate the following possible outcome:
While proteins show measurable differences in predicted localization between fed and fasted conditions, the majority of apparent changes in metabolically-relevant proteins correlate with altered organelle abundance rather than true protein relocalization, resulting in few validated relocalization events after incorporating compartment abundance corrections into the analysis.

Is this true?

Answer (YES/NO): NO